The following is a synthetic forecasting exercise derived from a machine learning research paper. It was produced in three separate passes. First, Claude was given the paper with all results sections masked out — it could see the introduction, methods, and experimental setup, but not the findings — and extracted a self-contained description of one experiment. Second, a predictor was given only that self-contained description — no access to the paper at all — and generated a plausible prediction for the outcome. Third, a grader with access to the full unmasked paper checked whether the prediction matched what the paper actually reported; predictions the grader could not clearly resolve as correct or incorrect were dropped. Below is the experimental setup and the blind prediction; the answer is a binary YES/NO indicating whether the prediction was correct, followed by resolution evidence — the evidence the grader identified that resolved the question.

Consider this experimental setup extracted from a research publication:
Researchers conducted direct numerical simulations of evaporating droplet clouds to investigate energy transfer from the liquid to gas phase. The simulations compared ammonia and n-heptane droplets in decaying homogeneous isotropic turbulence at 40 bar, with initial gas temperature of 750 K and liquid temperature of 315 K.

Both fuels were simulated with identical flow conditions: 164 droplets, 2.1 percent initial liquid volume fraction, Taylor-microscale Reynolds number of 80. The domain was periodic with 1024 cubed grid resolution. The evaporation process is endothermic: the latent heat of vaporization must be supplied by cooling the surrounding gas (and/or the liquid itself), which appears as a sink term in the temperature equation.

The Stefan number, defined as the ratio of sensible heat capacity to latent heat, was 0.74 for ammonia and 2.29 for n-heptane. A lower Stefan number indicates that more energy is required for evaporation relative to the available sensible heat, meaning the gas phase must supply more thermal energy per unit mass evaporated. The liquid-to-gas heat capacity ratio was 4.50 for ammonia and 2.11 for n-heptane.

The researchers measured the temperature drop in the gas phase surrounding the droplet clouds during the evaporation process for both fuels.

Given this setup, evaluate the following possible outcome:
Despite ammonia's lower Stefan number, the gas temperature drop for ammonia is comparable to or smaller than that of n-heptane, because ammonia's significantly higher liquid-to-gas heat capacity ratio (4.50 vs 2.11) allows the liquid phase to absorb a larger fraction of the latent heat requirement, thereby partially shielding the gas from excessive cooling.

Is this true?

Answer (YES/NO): NO